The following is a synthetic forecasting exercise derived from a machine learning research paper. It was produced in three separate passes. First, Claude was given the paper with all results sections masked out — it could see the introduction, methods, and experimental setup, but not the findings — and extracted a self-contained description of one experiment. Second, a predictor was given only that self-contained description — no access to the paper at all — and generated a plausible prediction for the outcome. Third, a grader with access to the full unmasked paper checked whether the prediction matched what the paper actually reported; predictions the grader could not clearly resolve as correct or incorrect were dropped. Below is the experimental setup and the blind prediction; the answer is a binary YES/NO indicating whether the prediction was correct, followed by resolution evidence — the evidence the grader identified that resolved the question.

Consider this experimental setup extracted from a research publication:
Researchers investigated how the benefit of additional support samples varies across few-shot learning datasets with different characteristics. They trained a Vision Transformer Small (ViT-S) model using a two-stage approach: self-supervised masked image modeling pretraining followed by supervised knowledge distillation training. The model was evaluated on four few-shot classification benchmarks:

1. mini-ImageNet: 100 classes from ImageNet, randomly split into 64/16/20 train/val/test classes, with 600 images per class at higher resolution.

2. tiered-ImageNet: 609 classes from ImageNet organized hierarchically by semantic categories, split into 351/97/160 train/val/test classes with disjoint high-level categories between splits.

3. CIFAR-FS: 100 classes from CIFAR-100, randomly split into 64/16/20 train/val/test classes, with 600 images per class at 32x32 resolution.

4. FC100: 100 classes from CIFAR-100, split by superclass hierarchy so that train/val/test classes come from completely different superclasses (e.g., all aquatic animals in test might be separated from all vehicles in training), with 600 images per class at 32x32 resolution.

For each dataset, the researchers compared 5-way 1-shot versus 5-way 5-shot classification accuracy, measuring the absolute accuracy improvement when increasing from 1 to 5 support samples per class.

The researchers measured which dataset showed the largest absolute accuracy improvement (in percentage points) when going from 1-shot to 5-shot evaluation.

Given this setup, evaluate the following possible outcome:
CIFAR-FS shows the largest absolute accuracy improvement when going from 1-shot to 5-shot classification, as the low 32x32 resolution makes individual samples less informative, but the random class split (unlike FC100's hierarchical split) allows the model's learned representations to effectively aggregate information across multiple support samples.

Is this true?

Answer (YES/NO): NO